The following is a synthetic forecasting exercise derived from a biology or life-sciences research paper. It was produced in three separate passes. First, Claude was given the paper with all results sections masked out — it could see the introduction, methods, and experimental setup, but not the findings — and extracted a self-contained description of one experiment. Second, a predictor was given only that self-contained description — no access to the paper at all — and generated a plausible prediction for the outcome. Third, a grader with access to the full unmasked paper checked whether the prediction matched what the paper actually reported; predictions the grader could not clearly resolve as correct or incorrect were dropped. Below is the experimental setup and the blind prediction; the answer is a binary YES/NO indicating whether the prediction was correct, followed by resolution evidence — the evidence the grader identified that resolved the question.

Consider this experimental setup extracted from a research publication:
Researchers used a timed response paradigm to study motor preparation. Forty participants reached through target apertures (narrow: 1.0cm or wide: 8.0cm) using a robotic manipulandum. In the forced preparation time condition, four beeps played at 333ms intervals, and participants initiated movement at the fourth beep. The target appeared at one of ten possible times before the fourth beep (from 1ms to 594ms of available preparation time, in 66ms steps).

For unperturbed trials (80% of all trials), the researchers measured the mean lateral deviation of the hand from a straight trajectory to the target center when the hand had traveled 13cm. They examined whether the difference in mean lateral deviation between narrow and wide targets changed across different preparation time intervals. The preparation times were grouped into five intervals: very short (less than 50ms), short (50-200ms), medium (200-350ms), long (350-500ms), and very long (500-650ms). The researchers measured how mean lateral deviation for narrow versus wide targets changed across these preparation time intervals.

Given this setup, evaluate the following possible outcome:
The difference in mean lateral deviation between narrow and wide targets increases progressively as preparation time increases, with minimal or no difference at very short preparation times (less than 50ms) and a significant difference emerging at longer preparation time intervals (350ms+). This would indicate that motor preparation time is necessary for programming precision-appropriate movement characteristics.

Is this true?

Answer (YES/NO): NO